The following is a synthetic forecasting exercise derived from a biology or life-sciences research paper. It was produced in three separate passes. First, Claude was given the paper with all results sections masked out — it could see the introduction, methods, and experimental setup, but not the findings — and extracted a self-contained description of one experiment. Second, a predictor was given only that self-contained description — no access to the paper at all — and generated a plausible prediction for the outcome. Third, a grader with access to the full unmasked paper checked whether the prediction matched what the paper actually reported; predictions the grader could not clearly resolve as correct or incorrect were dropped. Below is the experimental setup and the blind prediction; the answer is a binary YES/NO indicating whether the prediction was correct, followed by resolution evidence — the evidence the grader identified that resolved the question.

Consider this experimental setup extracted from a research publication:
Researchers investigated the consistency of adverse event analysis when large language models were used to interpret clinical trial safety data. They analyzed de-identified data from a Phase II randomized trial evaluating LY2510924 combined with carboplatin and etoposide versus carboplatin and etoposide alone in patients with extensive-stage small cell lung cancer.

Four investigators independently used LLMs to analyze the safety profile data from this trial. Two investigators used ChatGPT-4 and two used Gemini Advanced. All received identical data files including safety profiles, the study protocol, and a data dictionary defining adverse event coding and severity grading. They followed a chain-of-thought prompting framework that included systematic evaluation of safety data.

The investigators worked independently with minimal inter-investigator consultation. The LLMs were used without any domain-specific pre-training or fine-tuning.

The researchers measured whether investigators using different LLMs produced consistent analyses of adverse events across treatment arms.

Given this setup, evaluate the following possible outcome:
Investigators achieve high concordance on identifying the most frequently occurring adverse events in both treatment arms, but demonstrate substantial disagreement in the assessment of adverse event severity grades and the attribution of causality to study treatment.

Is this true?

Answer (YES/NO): NO